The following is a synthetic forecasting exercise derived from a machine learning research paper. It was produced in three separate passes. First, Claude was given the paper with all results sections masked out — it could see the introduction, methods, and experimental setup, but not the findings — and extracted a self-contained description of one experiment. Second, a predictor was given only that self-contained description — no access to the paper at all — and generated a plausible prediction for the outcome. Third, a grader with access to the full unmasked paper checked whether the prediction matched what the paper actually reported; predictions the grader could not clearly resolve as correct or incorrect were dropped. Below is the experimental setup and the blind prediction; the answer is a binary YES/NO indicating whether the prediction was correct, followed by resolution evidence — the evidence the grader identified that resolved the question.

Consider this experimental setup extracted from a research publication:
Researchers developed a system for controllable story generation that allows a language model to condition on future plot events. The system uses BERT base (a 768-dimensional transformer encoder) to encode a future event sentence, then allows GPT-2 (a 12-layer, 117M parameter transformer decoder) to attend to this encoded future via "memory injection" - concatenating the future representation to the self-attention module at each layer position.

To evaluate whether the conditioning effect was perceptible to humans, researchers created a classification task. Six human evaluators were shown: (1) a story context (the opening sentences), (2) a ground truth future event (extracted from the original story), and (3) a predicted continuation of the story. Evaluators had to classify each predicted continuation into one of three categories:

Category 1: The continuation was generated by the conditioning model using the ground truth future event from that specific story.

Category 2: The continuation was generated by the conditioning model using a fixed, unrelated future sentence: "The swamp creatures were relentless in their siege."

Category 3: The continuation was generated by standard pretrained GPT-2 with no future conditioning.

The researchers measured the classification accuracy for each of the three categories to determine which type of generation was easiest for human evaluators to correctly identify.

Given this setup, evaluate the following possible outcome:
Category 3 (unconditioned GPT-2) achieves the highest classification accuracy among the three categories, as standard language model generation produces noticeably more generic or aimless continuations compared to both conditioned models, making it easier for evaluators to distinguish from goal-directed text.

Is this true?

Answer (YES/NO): YES